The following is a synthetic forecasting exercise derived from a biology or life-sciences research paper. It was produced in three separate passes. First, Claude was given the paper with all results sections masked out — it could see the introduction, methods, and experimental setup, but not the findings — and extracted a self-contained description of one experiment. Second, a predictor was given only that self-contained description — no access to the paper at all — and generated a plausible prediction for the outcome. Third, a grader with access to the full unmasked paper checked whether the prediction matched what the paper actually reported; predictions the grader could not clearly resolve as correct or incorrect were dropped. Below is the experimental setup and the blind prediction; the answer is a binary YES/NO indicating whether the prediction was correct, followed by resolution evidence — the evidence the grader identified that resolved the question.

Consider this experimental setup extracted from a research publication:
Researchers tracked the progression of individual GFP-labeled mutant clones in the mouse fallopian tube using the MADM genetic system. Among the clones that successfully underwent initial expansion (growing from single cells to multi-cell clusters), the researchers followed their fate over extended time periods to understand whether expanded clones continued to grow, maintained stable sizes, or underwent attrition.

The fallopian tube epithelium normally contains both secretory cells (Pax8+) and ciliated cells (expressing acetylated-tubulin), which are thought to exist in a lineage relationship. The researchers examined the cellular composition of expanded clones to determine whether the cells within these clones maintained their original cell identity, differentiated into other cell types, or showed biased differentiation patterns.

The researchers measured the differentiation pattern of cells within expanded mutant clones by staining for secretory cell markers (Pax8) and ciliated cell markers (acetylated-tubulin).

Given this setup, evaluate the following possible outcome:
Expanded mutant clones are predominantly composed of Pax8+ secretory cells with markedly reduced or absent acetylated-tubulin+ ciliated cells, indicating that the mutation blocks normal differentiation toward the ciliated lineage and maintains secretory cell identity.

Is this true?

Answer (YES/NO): NO